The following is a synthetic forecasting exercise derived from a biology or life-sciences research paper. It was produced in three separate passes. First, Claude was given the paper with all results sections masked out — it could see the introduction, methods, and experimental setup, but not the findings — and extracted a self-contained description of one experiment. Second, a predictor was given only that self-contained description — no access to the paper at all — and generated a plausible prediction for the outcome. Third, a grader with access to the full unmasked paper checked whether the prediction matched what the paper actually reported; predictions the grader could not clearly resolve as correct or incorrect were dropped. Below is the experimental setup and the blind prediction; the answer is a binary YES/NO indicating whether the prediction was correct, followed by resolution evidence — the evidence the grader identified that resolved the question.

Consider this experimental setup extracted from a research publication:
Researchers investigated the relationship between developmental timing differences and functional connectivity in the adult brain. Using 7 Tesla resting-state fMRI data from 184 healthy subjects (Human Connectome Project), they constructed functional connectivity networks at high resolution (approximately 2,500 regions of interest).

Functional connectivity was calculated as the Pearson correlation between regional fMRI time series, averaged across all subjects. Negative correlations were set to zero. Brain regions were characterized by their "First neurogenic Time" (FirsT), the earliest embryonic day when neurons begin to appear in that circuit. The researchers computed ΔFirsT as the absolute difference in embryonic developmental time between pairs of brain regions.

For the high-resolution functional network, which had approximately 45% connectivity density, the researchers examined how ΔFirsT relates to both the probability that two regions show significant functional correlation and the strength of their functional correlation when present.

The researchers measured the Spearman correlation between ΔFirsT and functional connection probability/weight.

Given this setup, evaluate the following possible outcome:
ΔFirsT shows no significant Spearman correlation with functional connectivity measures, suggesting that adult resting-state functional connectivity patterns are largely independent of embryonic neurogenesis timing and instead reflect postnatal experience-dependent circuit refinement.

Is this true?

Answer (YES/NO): NO